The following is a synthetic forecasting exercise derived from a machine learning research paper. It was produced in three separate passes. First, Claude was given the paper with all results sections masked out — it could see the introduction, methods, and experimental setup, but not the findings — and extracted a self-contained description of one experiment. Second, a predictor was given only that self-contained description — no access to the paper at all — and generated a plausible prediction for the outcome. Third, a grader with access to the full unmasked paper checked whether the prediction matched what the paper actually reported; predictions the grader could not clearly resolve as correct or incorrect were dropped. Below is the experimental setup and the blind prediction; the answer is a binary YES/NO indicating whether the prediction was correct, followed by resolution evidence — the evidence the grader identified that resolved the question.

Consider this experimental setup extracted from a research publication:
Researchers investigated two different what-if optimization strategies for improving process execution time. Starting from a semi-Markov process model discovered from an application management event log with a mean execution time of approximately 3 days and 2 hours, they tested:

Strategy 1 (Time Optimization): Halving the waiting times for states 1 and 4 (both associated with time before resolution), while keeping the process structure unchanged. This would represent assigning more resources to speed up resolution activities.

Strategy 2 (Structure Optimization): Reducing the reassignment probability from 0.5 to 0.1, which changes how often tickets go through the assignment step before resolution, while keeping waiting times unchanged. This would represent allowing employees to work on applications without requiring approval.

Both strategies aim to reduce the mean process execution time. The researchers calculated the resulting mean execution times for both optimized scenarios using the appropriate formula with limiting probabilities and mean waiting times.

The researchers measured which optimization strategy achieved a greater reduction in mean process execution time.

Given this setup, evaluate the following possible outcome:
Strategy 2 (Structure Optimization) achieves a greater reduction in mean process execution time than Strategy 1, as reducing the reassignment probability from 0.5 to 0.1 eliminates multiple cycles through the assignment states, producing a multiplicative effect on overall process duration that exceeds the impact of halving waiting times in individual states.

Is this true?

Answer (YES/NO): NO